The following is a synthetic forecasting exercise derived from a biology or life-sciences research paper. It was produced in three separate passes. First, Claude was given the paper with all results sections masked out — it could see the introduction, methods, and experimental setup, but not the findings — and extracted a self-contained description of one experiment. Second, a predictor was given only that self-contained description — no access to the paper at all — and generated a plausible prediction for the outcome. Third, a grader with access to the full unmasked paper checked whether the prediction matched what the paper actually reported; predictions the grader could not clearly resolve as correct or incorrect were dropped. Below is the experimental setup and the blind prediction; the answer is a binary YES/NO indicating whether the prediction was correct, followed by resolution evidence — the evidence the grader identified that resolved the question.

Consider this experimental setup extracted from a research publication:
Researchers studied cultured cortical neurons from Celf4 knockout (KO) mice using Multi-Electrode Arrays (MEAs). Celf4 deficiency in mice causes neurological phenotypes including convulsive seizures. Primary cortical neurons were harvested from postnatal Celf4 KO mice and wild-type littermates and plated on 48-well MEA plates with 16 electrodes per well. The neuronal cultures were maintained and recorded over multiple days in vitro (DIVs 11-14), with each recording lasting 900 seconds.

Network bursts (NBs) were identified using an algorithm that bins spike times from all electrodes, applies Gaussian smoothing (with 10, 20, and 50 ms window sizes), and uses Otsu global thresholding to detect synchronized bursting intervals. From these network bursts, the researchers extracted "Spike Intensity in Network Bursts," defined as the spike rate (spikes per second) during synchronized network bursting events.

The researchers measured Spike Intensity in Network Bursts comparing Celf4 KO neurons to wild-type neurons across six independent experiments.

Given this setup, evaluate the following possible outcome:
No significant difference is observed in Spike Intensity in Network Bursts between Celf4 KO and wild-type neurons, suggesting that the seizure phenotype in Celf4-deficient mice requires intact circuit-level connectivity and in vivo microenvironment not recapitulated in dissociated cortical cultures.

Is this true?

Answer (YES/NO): NO